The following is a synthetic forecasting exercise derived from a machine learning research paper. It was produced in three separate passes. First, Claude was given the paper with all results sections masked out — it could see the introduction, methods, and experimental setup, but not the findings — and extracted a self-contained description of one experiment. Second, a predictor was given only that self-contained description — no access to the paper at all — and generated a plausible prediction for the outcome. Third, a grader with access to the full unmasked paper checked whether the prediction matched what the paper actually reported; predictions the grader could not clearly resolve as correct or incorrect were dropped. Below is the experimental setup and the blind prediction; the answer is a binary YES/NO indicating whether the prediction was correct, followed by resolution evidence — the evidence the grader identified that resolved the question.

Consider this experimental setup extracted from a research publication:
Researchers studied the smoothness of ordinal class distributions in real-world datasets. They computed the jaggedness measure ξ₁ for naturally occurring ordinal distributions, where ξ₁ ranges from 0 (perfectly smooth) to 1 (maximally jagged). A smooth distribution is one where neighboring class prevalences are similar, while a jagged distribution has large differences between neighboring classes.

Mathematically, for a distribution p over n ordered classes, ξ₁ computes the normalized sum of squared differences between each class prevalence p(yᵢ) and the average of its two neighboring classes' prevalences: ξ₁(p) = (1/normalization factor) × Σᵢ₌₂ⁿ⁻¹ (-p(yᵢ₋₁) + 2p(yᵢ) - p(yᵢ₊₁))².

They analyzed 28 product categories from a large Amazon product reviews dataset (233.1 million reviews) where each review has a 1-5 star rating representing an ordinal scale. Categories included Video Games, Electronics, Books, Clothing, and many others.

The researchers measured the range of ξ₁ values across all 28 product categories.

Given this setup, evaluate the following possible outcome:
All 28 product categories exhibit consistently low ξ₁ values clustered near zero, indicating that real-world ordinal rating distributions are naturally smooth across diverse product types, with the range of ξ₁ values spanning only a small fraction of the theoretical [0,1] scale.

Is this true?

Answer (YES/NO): YES